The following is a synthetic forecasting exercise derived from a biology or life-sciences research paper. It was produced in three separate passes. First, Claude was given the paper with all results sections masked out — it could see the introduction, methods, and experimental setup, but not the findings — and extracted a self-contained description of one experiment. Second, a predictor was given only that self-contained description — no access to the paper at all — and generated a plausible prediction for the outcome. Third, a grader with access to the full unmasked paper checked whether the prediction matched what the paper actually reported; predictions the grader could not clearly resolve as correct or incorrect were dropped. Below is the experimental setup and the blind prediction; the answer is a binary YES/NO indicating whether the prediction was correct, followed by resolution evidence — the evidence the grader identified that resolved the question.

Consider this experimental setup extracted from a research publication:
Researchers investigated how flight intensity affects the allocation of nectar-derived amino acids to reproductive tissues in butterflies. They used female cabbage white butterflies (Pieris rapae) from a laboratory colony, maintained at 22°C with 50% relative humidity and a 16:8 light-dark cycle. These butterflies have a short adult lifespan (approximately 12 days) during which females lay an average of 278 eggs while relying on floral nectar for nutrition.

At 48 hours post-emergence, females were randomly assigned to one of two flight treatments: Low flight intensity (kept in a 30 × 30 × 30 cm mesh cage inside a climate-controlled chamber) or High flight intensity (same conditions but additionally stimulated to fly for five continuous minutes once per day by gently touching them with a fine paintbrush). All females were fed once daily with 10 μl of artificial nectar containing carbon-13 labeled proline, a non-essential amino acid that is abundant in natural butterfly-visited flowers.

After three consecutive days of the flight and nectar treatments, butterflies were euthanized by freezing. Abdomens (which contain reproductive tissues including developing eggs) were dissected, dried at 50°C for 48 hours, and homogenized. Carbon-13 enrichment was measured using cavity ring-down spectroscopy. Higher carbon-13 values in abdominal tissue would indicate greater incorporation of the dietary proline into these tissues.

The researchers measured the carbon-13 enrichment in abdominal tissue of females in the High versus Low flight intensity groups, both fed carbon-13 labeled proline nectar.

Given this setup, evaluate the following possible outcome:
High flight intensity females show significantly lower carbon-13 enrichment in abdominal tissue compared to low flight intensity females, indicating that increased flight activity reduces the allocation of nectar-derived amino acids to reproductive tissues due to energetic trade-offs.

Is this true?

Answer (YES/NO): NO